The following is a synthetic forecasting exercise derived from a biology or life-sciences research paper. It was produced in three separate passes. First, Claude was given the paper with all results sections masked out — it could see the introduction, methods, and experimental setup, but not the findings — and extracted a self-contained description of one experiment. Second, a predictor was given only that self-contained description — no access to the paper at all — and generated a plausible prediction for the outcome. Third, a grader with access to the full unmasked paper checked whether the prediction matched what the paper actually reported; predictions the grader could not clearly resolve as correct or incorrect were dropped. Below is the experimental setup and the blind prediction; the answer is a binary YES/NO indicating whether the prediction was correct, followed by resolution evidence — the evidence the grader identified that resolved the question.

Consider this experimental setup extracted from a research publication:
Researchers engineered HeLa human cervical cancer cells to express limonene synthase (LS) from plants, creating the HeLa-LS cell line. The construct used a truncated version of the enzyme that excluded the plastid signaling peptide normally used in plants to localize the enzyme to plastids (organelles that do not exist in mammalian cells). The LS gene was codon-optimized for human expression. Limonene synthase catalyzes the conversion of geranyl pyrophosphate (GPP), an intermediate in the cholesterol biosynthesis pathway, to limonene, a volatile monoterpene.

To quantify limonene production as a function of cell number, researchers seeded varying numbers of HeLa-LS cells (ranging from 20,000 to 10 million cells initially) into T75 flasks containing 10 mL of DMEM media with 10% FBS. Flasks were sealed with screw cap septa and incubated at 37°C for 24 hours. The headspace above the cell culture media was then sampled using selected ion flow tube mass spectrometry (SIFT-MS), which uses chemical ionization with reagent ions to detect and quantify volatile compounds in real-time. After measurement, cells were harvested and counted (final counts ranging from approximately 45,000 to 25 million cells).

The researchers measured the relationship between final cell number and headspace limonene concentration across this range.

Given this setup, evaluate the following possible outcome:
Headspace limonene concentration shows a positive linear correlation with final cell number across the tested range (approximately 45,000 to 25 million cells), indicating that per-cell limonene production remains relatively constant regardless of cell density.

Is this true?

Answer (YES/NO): YES